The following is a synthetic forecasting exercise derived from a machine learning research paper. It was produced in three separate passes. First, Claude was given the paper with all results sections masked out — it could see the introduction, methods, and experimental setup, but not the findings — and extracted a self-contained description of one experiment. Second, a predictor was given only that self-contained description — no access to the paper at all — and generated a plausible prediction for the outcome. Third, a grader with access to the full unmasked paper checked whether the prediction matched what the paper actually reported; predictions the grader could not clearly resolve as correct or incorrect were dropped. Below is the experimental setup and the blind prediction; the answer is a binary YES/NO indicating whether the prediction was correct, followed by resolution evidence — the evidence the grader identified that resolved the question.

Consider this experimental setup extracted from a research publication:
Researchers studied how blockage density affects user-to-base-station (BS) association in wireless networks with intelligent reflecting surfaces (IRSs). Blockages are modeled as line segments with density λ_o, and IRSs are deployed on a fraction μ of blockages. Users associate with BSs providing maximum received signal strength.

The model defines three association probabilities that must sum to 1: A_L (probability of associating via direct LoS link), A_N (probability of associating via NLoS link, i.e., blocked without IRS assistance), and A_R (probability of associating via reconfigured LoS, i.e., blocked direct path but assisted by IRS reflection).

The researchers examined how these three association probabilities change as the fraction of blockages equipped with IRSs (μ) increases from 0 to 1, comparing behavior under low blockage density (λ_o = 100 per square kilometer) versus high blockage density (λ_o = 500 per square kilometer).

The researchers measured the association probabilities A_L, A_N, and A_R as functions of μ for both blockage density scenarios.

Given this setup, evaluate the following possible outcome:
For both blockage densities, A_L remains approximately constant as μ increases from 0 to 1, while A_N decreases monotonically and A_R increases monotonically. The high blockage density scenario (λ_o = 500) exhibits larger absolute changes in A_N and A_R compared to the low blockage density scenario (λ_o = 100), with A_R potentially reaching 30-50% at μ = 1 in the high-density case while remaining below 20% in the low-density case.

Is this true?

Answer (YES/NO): NO